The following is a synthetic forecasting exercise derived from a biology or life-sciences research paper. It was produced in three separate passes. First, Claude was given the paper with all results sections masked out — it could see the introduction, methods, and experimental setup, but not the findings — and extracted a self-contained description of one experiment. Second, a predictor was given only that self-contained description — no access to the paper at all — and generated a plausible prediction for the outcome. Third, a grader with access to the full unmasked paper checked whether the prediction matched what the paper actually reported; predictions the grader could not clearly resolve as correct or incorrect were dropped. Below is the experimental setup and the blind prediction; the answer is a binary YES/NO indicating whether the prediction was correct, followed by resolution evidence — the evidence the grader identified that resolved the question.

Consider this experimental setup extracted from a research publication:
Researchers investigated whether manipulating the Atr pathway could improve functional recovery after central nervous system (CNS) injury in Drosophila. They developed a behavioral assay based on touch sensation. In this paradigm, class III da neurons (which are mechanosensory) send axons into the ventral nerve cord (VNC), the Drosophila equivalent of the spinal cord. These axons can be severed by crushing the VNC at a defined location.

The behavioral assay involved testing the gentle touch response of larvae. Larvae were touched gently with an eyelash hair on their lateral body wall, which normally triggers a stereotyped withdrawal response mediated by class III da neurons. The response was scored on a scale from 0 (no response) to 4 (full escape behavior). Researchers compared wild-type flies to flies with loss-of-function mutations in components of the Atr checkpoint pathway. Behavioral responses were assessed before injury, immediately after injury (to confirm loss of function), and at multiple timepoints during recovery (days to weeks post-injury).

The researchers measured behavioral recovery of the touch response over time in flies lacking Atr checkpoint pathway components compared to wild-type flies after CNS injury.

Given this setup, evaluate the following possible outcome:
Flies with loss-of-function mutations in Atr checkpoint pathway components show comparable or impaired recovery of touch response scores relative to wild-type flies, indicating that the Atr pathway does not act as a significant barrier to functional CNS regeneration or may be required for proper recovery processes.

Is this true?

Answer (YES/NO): NO